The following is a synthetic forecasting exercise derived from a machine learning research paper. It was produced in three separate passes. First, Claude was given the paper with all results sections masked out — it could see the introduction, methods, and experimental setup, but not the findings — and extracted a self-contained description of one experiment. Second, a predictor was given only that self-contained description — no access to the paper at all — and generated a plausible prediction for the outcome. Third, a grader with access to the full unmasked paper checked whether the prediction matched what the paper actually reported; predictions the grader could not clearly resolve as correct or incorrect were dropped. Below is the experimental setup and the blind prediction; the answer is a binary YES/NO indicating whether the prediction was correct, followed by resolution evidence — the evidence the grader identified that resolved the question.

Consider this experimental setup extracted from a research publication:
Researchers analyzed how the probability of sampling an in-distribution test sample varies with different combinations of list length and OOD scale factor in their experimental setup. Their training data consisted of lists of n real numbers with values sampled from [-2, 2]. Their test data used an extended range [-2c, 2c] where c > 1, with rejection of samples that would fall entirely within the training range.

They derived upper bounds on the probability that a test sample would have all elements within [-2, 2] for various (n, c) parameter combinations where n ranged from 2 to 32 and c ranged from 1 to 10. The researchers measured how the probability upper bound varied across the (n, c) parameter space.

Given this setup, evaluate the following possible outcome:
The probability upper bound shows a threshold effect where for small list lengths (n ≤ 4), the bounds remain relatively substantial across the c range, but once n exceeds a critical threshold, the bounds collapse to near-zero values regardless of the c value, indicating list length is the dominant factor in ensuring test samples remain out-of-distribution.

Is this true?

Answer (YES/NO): NO